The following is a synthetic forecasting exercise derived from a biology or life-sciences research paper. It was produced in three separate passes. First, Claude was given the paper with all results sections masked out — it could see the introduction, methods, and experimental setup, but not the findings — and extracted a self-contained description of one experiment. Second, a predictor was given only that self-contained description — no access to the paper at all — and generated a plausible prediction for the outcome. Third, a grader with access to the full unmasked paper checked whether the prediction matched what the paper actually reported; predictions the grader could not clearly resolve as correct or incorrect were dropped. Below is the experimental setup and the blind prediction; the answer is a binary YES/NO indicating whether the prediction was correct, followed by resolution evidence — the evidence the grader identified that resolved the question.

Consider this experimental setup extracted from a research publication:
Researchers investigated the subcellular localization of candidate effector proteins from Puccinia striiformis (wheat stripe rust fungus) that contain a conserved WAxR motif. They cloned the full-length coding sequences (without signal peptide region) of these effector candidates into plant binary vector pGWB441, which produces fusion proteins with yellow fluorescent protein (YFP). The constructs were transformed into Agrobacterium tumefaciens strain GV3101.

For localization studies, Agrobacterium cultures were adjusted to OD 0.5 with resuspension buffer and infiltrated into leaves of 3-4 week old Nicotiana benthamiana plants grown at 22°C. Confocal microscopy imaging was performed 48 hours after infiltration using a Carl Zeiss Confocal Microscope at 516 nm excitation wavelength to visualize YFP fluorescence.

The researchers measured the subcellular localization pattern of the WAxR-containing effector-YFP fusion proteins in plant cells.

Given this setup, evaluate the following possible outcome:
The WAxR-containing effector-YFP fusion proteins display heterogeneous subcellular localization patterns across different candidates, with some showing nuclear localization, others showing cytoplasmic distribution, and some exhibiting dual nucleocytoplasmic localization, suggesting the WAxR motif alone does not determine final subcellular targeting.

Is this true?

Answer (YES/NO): NO